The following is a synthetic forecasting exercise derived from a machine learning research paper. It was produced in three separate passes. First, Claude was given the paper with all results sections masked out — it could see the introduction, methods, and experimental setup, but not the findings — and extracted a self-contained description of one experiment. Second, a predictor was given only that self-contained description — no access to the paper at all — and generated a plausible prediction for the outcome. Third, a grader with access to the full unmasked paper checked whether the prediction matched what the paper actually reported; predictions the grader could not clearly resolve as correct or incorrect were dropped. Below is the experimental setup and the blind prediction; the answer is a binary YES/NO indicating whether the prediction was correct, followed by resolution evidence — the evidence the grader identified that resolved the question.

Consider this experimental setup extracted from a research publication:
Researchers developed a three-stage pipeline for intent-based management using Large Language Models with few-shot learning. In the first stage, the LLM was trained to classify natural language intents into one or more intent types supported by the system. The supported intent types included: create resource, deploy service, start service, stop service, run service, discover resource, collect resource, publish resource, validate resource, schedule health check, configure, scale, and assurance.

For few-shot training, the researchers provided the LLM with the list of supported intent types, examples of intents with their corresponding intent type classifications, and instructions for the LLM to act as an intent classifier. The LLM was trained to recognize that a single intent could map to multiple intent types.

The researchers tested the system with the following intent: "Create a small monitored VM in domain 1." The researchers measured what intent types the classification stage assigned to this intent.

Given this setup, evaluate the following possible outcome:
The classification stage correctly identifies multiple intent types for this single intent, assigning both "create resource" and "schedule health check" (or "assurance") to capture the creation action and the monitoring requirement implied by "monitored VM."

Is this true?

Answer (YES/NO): YES